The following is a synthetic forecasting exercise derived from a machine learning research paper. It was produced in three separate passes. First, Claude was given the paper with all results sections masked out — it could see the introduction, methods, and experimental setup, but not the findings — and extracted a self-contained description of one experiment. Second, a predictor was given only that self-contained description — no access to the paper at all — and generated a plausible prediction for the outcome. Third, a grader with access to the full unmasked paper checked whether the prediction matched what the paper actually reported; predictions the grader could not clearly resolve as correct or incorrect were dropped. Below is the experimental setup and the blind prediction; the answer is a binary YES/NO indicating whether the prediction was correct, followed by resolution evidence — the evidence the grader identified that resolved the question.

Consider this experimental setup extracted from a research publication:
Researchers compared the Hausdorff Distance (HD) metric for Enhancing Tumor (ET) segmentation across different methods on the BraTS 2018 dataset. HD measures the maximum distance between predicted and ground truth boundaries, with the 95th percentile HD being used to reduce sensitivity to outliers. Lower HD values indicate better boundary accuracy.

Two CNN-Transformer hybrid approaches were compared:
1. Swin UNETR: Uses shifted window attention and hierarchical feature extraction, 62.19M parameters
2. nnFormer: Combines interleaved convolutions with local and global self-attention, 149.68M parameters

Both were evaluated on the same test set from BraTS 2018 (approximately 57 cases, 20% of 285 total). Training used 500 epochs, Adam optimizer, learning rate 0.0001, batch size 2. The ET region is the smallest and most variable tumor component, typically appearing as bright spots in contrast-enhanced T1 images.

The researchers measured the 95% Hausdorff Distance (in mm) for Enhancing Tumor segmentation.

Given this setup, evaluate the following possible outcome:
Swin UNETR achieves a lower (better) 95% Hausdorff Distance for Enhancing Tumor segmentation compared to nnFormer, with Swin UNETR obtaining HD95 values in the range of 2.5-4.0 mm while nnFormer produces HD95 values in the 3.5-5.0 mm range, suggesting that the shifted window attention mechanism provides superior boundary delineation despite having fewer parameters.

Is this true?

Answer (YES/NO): NO